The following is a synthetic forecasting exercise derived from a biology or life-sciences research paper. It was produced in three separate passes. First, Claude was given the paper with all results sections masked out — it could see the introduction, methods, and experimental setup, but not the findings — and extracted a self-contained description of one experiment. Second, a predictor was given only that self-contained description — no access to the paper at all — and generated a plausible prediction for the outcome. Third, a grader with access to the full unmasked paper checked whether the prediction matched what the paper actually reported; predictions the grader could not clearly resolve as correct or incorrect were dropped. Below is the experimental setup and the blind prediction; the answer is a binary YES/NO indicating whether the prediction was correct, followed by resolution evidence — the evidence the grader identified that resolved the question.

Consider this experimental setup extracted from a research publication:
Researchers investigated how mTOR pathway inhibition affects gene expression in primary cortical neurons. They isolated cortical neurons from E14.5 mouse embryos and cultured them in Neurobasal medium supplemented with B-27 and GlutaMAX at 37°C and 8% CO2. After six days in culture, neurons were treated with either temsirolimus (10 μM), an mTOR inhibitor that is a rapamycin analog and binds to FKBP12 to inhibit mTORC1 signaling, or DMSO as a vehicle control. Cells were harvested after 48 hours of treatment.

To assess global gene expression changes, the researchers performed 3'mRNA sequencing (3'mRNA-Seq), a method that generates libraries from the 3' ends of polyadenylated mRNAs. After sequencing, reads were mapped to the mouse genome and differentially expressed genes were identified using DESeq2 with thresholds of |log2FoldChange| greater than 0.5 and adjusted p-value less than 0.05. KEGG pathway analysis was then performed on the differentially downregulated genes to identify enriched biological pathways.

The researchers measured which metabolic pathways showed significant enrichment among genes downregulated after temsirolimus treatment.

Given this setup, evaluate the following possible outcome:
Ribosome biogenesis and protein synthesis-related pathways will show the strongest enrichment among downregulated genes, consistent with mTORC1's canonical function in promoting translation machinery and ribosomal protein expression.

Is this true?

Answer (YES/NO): NO